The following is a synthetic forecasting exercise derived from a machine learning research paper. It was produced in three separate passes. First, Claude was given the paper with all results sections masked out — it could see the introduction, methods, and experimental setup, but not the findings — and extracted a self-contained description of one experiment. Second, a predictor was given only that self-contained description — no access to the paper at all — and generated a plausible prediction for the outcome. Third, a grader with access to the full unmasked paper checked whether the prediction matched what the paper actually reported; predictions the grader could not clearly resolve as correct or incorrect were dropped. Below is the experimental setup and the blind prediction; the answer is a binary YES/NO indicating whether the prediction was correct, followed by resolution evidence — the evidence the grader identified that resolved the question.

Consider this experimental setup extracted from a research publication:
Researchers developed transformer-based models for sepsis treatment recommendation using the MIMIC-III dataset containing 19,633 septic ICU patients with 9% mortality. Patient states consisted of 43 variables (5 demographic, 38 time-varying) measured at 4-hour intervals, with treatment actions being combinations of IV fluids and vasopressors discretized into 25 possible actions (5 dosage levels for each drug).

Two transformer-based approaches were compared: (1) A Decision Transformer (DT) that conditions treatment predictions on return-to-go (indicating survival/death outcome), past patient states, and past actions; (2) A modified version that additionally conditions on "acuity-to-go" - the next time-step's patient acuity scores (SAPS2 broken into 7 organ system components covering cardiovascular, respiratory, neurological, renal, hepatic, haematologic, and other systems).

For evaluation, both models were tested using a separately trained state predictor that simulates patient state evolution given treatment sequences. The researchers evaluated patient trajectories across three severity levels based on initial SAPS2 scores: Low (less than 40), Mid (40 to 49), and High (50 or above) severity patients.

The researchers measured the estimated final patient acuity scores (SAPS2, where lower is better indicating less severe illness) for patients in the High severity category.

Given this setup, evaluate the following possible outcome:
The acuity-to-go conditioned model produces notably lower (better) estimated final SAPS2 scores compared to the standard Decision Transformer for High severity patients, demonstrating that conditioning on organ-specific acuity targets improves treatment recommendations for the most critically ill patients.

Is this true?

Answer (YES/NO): NO